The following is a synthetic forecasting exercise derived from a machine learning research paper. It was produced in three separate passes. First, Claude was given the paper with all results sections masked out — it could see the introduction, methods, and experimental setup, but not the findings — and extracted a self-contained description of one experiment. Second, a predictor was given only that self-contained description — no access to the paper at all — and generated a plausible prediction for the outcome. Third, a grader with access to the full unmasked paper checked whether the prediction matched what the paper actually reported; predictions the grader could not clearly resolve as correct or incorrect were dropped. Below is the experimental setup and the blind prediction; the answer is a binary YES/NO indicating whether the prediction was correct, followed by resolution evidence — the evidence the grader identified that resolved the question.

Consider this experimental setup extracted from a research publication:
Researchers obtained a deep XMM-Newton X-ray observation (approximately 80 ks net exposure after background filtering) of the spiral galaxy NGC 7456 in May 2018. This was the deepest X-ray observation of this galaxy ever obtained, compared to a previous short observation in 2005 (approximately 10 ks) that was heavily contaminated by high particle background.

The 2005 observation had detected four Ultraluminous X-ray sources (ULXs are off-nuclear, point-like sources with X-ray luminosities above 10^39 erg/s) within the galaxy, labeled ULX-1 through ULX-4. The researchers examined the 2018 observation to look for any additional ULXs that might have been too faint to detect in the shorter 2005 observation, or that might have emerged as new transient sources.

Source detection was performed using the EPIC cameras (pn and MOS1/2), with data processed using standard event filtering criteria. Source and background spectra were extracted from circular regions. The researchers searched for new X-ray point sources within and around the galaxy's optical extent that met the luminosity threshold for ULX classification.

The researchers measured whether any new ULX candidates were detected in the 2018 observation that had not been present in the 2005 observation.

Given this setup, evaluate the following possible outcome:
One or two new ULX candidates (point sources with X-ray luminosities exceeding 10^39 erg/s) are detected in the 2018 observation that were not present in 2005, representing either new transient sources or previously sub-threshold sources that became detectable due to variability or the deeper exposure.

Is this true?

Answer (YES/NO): YES